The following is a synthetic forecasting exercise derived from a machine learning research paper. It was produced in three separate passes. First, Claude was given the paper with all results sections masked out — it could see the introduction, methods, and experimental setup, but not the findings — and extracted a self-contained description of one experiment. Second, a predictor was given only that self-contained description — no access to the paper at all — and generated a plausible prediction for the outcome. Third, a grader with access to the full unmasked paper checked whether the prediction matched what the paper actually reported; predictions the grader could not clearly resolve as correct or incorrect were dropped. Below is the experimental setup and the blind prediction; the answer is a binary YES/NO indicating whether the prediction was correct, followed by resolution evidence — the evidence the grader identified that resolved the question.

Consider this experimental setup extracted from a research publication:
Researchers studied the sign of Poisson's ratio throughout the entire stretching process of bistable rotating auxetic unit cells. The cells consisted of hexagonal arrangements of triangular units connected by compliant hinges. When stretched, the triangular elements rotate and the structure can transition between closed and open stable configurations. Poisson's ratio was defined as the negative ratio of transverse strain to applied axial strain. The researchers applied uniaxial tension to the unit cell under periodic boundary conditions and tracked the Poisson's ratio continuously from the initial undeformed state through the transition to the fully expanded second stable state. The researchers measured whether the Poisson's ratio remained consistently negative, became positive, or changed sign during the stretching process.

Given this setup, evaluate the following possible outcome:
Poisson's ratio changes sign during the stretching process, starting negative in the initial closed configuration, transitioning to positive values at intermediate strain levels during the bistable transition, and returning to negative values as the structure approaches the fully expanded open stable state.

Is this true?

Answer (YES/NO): NO